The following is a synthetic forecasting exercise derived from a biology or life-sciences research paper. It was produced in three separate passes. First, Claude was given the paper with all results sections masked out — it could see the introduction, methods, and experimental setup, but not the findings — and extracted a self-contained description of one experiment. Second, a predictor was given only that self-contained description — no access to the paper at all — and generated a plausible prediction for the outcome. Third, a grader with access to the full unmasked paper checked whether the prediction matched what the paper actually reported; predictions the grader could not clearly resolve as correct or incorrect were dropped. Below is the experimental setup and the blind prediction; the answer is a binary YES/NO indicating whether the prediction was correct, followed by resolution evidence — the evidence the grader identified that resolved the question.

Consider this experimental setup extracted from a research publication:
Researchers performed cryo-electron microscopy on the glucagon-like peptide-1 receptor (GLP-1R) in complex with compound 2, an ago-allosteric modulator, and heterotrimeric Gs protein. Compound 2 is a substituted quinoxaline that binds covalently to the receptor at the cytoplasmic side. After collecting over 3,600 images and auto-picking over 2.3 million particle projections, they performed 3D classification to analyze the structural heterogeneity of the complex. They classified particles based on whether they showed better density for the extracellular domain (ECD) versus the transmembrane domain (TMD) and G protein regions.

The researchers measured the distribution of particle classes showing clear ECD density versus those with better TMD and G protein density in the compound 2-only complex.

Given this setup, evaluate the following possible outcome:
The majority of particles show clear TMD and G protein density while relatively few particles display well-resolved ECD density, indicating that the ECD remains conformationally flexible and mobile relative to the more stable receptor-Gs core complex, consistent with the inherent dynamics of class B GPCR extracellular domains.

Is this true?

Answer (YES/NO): YES